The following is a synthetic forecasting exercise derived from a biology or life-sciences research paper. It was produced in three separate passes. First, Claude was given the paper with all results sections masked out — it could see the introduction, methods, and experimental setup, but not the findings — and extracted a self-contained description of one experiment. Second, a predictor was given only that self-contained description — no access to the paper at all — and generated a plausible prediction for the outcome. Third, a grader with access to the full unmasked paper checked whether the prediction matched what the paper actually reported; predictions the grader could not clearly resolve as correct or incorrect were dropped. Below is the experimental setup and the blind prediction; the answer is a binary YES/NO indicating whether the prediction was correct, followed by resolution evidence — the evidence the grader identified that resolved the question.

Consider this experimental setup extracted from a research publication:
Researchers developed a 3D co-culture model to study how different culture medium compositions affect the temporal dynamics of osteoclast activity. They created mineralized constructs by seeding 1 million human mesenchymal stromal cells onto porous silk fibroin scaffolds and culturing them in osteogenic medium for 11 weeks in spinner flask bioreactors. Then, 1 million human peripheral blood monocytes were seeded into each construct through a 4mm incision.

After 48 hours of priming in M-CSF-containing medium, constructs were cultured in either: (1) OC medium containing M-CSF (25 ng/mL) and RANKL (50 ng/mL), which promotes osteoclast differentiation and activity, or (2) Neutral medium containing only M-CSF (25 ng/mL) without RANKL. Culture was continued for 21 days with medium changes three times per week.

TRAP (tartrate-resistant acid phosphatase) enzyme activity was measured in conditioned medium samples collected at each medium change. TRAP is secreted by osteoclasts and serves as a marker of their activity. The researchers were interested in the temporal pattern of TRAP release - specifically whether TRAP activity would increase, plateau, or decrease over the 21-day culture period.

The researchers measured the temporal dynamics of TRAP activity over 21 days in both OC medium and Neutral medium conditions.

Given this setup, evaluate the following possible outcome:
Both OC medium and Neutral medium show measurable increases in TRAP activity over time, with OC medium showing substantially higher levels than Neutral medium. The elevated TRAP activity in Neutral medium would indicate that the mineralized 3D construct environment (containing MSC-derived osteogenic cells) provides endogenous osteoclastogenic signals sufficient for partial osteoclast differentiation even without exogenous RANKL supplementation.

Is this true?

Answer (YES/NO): YES